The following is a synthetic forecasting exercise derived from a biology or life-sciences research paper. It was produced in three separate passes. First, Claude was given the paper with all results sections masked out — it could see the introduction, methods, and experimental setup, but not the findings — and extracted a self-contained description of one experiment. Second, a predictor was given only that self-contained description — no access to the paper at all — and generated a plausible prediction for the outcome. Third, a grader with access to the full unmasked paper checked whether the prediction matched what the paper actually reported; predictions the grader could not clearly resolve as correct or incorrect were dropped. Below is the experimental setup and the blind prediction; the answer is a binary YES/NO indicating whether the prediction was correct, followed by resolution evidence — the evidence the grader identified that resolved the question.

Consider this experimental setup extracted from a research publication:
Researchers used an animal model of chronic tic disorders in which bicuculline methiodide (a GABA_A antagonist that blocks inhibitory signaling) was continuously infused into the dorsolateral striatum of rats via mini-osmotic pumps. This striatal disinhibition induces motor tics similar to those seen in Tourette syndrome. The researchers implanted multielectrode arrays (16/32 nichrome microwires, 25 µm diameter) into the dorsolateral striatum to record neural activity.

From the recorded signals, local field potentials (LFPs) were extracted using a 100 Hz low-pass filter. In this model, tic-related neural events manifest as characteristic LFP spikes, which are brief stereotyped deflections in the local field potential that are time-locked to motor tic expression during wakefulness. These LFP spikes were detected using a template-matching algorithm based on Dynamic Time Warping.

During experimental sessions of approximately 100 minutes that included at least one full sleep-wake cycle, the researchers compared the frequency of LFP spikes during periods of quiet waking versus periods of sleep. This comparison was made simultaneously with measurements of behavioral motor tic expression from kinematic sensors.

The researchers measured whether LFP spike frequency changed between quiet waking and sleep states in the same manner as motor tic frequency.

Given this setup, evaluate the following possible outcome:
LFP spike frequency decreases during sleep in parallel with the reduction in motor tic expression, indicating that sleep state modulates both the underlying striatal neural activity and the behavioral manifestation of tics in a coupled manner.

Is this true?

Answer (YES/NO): NO